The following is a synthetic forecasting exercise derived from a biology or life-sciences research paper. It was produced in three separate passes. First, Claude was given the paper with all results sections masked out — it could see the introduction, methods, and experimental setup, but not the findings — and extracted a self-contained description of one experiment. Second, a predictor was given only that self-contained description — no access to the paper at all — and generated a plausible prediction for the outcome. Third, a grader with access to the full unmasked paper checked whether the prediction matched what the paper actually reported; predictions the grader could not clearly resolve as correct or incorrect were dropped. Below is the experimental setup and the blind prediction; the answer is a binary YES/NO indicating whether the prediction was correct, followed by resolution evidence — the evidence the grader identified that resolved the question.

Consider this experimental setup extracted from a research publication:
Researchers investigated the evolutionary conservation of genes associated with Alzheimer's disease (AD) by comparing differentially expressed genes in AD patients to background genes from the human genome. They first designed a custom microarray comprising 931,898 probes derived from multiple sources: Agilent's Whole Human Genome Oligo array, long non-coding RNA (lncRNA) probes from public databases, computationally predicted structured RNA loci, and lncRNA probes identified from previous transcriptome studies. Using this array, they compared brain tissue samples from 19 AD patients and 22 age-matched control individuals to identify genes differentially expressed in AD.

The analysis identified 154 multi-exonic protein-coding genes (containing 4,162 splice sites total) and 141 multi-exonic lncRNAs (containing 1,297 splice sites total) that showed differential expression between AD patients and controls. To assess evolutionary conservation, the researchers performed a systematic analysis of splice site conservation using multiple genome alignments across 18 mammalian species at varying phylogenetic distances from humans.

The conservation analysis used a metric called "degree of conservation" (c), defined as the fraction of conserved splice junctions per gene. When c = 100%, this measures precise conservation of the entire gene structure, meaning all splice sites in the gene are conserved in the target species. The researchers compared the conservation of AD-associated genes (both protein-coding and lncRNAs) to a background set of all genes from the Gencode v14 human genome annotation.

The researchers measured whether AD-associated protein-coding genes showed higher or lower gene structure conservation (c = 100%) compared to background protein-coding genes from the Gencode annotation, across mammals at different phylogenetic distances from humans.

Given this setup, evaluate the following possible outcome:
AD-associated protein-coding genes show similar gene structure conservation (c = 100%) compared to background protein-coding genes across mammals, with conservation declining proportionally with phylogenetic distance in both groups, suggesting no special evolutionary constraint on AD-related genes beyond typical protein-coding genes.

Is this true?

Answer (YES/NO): NO